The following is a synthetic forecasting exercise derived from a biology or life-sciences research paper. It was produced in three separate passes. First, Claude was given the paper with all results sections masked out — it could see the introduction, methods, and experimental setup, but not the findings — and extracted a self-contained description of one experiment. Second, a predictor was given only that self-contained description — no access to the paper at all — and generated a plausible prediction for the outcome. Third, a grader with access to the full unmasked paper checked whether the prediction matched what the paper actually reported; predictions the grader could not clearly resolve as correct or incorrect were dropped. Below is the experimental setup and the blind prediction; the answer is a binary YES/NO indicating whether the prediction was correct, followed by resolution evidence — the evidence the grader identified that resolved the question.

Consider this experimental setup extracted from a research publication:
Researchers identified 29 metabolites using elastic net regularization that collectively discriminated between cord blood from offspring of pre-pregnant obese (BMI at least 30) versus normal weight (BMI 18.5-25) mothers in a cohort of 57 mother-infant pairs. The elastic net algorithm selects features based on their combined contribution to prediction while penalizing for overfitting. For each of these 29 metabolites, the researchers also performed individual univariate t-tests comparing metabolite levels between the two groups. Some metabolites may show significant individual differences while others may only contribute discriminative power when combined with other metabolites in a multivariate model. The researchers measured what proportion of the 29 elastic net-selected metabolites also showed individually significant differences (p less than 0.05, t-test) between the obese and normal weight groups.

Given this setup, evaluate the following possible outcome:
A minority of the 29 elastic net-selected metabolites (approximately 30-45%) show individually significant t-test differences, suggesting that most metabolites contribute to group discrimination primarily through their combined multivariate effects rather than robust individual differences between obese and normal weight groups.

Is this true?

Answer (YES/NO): NO